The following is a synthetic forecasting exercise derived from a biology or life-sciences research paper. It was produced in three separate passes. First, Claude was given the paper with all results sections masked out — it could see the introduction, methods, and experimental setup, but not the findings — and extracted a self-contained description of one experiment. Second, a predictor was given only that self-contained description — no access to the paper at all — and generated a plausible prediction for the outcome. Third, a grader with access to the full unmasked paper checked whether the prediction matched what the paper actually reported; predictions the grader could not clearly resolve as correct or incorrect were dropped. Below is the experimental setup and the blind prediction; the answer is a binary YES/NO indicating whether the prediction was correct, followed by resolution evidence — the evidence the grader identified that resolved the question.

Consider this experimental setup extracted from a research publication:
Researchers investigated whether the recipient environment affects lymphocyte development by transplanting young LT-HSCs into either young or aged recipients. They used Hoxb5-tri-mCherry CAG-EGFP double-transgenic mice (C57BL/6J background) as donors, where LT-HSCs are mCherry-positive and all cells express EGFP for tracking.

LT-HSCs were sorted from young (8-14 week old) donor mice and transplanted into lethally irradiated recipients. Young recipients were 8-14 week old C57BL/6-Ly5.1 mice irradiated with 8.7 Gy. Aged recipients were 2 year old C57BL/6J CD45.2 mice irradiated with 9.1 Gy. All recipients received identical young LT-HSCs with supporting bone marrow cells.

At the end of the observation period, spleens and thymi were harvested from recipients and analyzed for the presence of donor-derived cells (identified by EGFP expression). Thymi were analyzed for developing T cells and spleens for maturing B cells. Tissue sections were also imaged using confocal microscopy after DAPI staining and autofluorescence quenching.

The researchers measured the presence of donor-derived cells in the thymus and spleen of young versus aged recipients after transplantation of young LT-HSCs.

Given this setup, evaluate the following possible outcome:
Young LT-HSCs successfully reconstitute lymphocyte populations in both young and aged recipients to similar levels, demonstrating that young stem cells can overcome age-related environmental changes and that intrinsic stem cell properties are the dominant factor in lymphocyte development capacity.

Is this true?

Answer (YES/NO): NO